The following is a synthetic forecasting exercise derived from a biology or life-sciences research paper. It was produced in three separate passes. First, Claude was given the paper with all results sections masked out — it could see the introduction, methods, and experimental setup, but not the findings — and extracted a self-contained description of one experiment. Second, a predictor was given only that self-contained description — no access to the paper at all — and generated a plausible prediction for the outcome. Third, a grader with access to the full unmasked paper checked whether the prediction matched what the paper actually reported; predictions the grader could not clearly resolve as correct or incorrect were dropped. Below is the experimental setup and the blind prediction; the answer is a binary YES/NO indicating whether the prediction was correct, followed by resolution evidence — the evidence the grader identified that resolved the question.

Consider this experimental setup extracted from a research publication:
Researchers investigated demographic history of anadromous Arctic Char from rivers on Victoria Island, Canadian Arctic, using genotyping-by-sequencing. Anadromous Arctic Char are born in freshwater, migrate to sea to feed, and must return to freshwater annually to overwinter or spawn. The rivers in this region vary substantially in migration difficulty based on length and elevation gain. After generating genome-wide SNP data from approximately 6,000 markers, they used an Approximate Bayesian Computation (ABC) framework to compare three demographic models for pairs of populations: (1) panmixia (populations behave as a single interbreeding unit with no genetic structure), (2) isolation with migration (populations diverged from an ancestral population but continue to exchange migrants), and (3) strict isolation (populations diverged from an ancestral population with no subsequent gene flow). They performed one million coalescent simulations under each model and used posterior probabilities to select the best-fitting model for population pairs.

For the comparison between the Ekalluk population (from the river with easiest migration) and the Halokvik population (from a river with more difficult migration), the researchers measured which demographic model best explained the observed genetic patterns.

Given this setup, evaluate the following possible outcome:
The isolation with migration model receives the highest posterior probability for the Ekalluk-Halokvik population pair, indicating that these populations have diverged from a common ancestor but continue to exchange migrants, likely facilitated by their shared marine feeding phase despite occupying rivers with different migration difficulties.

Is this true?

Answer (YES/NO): YES